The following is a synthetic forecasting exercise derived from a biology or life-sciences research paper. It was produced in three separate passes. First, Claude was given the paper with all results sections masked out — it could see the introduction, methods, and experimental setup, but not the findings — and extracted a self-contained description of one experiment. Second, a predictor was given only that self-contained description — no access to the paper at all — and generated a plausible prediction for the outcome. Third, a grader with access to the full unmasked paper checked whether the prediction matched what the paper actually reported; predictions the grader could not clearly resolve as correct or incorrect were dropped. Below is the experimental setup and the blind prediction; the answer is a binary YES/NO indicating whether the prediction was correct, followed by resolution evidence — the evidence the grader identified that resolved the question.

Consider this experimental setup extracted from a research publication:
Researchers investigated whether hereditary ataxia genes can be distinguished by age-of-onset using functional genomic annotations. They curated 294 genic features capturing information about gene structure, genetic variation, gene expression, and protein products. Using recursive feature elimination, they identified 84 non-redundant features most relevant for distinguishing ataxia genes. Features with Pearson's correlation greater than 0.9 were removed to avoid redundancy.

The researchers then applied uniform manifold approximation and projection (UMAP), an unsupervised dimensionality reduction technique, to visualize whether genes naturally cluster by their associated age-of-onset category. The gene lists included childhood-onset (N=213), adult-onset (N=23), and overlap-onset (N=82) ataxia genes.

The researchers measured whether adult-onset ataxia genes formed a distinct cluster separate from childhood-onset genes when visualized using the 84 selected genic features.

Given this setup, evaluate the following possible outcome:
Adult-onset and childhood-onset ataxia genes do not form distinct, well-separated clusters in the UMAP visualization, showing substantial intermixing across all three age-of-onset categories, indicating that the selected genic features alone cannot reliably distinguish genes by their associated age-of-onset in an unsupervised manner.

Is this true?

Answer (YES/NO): YES